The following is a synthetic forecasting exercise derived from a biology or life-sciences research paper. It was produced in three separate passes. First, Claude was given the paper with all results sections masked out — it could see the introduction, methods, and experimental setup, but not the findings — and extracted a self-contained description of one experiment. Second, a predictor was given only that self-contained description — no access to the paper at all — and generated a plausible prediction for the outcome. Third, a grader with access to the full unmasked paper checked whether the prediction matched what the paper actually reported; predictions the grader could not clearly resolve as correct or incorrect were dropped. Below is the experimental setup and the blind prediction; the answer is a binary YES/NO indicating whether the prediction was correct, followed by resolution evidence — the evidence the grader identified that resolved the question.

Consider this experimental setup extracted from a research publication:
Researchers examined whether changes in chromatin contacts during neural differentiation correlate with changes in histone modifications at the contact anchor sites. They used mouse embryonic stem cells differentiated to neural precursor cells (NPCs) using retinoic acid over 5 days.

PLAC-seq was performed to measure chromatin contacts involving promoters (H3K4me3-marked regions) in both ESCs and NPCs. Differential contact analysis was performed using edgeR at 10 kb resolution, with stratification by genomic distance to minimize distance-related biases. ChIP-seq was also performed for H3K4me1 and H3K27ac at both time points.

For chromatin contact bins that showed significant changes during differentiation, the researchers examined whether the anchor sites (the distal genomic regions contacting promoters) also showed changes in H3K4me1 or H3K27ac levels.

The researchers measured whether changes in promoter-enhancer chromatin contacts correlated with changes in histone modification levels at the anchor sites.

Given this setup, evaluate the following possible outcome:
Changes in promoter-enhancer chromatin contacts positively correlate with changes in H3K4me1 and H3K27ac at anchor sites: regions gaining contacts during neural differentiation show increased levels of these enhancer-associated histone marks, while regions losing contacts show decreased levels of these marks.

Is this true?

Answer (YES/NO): YES